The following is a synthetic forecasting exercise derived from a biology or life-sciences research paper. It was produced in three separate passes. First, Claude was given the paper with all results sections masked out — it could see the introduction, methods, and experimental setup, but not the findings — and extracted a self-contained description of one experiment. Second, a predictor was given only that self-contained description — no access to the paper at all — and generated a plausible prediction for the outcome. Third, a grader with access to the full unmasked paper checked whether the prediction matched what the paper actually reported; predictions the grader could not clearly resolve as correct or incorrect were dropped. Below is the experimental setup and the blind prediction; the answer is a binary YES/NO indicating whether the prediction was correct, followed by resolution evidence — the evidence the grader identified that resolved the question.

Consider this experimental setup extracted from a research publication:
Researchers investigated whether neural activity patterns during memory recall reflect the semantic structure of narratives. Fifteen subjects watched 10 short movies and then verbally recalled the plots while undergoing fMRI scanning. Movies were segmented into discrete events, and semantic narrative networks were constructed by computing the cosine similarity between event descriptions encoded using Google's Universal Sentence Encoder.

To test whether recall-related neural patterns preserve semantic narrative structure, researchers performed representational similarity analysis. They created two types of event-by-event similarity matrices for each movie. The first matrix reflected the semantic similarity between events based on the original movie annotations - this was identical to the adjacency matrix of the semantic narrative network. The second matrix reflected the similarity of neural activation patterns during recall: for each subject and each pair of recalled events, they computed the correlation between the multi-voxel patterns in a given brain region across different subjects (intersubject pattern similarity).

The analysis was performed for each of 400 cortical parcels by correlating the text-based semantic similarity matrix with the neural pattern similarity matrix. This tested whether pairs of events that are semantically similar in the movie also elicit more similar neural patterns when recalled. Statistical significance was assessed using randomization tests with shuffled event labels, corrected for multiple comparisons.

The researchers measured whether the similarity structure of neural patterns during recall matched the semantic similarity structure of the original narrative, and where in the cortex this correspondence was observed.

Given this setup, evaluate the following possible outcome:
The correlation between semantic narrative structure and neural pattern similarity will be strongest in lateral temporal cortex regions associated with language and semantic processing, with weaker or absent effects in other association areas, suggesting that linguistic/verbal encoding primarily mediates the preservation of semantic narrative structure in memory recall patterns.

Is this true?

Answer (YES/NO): NO